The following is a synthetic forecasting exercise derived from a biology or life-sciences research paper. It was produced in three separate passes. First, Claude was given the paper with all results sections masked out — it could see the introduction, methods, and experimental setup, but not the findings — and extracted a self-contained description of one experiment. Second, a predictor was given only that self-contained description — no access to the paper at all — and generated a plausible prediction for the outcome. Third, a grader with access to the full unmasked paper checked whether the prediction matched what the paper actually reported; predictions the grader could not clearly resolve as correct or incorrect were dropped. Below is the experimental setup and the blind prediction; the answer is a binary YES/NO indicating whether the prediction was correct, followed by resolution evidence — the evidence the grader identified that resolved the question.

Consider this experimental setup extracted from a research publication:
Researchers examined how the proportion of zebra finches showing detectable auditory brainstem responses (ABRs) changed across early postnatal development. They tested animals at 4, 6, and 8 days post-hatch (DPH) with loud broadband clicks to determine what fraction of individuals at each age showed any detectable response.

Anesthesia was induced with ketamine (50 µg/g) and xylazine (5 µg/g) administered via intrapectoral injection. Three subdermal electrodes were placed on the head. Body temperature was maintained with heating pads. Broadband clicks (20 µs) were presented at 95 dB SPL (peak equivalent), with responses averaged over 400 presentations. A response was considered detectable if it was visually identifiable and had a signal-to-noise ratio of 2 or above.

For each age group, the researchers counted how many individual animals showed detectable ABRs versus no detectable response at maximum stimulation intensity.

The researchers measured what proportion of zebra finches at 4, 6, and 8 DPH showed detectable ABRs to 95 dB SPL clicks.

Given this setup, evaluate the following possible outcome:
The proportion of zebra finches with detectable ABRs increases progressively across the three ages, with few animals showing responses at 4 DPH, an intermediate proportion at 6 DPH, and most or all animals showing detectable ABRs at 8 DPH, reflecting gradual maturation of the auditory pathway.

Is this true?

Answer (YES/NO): NO